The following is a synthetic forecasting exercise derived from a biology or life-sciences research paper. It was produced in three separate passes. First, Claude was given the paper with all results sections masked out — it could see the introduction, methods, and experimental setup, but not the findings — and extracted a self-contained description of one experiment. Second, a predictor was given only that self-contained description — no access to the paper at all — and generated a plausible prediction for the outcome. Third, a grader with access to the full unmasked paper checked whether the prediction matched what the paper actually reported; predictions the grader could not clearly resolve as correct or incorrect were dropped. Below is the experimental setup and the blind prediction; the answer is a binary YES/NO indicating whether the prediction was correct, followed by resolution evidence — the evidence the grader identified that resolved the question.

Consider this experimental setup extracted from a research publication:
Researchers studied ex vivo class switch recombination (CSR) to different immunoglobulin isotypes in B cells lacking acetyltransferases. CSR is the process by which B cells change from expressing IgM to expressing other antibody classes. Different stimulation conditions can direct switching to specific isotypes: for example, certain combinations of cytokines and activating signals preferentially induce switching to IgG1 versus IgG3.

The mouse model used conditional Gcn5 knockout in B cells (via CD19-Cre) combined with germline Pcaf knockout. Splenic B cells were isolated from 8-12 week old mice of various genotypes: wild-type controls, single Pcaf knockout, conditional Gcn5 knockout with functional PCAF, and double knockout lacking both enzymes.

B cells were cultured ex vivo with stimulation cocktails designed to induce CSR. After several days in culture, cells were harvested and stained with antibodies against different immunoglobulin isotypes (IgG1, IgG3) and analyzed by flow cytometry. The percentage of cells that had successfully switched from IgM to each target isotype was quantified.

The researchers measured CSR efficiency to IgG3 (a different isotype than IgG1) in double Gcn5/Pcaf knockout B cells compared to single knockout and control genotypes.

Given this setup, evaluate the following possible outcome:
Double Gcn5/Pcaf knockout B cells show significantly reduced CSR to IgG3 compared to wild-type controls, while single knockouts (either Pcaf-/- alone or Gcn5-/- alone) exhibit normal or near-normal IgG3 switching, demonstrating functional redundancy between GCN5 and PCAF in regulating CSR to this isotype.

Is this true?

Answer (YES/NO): NO